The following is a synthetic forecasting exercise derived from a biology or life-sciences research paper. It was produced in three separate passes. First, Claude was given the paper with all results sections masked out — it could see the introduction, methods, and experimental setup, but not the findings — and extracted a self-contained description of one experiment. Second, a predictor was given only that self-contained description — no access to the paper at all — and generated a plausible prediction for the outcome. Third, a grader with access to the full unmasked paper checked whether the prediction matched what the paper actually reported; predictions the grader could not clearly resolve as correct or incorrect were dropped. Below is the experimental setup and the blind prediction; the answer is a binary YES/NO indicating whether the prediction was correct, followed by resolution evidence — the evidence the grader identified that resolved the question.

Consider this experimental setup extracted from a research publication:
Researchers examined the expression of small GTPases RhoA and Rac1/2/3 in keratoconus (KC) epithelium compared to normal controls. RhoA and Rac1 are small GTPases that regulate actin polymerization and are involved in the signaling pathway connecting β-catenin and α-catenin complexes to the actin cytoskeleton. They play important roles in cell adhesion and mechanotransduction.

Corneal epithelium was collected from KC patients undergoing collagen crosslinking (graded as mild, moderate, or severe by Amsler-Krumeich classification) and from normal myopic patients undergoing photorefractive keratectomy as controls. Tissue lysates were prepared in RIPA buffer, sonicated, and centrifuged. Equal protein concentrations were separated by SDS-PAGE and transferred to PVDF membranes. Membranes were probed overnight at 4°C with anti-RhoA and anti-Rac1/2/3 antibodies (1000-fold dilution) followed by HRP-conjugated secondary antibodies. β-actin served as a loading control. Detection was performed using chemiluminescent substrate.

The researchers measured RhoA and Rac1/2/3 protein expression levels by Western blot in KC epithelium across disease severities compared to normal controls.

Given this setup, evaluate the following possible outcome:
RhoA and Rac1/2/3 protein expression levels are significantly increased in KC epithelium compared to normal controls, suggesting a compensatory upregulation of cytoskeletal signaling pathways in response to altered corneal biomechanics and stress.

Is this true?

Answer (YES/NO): NO